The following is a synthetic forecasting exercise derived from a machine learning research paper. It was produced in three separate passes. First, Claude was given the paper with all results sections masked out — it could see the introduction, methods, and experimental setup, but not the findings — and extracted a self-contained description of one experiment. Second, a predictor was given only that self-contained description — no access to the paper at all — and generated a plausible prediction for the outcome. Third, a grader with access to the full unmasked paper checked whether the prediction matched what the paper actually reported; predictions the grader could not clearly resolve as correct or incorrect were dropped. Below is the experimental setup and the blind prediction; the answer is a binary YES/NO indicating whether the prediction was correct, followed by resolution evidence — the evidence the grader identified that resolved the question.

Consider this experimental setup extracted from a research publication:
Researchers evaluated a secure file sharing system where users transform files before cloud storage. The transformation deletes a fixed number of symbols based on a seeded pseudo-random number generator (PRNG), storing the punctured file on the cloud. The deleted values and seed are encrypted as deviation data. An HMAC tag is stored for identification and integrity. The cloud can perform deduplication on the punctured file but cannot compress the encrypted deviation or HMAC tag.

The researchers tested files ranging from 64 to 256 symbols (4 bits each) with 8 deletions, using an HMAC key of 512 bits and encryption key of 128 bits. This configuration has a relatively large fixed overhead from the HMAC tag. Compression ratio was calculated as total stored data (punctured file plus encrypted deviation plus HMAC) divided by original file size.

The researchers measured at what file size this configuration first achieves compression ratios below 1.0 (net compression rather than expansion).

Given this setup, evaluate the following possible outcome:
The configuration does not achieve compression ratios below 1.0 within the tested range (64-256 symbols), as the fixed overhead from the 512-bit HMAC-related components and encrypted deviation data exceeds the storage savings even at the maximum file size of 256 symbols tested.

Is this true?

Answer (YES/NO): YES